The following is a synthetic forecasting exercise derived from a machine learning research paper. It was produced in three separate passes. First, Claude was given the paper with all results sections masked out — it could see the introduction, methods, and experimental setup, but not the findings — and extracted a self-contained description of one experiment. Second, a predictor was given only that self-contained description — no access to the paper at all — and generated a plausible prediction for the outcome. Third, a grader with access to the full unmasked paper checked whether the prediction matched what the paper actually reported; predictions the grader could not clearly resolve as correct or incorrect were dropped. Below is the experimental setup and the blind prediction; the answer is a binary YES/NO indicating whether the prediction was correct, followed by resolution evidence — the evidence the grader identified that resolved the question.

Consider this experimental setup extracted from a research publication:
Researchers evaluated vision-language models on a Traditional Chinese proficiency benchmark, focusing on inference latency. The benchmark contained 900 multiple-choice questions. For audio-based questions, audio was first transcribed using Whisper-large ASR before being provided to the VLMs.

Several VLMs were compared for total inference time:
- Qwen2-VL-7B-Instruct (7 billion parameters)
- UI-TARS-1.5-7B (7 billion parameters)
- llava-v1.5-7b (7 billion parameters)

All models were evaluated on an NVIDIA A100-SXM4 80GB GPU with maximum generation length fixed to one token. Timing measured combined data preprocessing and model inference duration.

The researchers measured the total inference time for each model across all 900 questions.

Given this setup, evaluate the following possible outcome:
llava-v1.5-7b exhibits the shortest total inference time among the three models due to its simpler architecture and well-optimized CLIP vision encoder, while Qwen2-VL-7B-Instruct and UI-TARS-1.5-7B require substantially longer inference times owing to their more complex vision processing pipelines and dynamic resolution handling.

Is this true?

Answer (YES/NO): NO